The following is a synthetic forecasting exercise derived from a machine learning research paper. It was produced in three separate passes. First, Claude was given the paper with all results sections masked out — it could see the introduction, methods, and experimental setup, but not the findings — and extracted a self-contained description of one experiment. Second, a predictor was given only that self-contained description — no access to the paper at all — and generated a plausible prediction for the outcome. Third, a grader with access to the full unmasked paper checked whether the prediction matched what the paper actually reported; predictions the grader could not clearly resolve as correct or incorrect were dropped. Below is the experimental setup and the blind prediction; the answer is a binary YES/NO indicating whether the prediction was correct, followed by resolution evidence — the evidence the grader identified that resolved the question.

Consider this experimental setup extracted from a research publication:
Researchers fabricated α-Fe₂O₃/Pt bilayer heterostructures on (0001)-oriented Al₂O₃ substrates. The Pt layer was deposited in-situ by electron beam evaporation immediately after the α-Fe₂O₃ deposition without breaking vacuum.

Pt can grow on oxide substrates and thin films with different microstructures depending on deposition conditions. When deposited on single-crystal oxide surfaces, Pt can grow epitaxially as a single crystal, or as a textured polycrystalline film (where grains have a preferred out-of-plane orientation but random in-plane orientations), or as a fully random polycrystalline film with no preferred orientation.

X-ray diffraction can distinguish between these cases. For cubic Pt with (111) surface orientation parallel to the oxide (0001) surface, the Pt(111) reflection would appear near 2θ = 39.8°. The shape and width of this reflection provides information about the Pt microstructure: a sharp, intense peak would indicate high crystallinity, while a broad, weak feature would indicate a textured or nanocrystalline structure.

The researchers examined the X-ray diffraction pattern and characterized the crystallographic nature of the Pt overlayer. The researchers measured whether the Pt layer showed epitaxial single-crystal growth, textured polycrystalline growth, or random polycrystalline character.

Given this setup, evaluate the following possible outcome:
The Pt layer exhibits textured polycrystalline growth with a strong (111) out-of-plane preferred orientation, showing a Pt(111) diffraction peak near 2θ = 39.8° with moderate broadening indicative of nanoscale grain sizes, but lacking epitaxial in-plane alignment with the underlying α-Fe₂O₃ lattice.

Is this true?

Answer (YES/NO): YES